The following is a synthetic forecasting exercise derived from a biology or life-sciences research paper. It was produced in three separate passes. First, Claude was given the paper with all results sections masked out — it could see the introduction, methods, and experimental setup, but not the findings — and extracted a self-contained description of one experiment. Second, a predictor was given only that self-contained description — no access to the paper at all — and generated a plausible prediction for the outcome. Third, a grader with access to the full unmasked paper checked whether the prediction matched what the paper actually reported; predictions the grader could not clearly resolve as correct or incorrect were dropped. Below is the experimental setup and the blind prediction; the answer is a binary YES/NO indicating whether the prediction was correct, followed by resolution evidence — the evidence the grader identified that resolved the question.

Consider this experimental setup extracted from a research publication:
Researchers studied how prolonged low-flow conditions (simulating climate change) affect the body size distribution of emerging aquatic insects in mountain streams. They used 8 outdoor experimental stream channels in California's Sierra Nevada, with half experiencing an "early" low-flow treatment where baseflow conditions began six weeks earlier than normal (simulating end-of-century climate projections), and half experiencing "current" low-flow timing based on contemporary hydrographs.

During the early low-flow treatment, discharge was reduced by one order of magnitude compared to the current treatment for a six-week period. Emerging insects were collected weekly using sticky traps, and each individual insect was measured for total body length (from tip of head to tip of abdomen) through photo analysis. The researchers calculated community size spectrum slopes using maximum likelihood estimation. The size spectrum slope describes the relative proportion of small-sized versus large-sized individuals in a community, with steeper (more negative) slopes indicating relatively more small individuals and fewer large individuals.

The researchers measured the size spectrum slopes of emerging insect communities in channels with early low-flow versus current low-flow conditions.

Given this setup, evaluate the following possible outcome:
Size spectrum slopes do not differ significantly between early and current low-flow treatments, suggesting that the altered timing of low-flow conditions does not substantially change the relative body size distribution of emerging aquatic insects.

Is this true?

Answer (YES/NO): NO